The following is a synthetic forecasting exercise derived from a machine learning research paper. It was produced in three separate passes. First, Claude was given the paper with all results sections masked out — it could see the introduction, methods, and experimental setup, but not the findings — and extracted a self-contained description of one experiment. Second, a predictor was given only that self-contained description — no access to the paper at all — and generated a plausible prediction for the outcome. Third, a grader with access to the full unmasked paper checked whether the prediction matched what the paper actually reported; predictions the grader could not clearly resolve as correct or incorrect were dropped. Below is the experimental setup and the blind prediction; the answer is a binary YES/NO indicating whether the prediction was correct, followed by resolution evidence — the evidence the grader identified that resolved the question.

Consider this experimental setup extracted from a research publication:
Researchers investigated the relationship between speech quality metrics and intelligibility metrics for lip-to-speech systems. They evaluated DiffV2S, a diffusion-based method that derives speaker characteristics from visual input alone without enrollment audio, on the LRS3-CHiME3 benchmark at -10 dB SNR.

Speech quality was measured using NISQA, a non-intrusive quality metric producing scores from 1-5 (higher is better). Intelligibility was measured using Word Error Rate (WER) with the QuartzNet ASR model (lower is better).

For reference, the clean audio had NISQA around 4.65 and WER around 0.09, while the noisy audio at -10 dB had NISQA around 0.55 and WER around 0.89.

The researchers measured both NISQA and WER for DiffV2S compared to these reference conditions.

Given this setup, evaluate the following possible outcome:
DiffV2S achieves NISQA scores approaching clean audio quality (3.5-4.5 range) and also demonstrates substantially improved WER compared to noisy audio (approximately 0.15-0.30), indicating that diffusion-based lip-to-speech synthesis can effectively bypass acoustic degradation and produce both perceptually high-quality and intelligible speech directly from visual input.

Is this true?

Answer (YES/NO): NO